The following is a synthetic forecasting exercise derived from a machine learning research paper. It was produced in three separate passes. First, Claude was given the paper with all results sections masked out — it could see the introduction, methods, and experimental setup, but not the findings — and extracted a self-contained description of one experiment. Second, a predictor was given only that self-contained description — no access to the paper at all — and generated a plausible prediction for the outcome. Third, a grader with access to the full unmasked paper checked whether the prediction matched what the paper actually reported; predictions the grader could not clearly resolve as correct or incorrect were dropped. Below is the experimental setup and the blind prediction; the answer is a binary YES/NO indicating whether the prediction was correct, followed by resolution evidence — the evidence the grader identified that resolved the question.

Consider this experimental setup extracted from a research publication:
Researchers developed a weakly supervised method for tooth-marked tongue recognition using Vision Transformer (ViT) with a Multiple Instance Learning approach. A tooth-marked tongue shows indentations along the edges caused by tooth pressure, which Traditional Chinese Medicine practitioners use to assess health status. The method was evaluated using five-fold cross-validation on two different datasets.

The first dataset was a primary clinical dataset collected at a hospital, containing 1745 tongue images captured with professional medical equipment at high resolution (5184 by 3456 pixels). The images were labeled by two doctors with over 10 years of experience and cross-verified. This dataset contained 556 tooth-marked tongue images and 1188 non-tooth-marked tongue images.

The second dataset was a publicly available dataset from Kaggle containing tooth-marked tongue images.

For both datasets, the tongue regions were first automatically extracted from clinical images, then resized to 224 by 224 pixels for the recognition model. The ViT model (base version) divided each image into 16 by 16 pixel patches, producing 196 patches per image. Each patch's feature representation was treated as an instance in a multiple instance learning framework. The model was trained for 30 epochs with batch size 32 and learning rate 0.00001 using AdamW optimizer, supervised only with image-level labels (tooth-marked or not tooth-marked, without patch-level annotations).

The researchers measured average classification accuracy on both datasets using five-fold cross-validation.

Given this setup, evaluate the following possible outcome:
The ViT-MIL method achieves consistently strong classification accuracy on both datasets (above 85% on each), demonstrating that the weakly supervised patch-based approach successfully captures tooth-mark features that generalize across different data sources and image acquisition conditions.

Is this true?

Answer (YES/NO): NO